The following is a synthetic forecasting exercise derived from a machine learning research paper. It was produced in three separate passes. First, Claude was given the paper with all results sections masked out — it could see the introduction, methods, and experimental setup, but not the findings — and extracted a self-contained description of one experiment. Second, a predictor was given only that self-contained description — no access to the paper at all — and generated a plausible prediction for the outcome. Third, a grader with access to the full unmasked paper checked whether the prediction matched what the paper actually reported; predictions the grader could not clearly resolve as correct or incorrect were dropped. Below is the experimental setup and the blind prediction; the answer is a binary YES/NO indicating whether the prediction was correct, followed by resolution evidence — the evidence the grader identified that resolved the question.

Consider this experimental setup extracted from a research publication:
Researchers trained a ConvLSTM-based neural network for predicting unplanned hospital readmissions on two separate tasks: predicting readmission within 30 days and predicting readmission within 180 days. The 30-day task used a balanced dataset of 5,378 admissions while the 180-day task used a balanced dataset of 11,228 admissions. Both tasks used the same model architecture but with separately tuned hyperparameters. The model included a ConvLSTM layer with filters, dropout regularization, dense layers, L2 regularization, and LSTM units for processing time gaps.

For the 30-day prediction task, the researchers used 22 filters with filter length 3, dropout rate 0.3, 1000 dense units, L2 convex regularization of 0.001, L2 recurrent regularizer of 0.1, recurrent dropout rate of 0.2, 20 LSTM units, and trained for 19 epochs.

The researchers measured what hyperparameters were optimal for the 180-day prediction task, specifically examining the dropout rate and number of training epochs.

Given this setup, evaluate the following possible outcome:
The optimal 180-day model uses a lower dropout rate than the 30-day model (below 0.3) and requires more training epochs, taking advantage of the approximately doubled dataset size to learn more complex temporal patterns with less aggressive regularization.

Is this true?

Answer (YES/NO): YES